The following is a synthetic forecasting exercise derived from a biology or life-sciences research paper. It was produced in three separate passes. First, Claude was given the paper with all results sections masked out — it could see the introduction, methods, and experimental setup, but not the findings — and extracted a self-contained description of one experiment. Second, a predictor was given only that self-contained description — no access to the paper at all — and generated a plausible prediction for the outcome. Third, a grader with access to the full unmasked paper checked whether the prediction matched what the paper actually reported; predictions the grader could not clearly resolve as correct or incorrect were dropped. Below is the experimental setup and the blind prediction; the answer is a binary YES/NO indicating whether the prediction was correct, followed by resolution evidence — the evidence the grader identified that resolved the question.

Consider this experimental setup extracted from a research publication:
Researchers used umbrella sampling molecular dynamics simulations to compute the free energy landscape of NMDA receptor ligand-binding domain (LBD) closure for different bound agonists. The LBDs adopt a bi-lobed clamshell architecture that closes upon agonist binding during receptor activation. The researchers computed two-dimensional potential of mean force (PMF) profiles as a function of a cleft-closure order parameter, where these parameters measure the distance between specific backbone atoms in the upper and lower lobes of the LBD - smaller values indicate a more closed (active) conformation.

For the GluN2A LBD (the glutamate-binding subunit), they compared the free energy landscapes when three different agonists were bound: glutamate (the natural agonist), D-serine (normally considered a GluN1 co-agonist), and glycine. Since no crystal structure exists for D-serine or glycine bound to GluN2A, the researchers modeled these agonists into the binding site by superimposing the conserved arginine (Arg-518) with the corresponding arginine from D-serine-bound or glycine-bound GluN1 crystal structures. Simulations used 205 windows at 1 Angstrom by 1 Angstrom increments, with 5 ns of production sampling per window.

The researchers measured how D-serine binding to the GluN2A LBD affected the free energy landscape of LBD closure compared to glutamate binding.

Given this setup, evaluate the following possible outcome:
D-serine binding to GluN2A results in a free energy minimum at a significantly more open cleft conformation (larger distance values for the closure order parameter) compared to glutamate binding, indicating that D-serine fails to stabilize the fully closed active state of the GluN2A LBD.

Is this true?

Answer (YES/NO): NO